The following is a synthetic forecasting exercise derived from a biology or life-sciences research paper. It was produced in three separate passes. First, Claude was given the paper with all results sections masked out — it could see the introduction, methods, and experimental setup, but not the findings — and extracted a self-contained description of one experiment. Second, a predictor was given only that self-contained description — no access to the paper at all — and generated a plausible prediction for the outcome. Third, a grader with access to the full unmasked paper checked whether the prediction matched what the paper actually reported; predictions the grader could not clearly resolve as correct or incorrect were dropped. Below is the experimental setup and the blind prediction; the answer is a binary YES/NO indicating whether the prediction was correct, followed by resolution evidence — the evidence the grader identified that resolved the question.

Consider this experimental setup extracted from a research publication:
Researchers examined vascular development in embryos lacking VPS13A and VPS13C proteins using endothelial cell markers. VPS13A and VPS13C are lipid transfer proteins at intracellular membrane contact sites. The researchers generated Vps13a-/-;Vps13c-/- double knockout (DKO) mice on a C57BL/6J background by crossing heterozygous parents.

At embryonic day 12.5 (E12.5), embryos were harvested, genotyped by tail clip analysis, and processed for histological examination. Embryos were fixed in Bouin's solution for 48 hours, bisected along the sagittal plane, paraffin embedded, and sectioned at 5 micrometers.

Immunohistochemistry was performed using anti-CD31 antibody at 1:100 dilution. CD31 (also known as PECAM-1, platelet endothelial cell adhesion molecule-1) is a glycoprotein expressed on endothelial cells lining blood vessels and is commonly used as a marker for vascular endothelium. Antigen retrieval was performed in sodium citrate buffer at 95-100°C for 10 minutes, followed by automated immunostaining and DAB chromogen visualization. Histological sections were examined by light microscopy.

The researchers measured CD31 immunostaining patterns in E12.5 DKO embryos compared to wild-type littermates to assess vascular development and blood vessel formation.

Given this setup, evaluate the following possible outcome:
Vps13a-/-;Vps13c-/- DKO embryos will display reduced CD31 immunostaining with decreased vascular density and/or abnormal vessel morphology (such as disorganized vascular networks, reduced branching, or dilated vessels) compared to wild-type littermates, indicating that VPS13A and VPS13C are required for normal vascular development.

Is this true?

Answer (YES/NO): NO